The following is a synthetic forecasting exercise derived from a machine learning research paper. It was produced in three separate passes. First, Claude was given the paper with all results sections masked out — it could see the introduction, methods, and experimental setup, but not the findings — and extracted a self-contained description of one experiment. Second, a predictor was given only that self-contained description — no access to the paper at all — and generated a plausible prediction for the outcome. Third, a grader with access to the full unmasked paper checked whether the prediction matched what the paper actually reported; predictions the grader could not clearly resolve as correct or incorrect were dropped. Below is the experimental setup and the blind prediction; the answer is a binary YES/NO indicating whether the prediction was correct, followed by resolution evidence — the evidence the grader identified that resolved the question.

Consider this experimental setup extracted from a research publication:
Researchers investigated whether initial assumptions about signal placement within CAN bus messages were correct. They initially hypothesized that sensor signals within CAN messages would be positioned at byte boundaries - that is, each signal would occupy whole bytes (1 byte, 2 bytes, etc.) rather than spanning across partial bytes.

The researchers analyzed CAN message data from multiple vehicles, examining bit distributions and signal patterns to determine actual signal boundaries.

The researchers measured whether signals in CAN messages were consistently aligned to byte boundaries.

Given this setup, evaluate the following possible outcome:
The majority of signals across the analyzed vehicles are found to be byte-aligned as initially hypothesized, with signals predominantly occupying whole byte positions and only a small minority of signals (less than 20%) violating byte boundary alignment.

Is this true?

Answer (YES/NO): NO